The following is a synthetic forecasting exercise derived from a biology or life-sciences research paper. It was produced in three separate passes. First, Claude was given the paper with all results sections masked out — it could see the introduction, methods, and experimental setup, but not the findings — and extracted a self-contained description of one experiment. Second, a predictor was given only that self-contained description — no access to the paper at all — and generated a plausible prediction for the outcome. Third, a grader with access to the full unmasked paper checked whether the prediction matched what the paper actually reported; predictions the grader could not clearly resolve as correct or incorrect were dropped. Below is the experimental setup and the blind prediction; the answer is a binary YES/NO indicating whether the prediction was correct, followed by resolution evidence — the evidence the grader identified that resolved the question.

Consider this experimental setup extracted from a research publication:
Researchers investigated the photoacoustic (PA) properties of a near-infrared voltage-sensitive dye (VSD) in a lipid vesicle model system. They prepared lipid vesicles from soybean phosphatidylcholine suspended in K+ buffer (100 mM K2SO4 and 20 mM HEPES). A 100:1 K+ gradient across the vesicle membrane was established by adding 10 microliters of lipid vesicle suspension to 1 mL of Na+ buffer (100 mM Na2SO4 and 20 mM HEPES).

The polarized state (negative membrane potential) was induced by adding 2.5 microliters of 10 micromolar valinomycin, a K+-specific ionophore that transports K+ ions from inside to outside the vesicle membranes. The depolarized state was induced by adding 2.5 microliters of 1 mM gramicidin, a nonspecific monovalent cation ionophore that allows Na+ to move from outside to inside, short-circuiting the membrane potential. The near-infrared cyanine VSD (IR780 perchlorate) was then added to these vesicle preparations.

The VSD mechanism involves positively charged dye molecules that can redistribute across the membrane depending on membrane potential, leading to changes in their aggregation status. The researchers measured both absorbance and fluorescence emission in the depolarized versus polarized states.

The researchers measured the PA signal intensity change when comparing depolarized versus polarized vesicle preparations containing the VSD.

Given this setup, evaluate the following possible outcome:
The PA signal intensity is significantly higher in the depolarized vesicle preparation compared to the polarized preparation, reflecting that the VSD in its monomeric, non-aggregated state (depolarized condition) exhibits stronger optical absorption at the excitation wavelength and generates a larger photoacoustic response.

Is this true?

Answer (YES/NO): NO